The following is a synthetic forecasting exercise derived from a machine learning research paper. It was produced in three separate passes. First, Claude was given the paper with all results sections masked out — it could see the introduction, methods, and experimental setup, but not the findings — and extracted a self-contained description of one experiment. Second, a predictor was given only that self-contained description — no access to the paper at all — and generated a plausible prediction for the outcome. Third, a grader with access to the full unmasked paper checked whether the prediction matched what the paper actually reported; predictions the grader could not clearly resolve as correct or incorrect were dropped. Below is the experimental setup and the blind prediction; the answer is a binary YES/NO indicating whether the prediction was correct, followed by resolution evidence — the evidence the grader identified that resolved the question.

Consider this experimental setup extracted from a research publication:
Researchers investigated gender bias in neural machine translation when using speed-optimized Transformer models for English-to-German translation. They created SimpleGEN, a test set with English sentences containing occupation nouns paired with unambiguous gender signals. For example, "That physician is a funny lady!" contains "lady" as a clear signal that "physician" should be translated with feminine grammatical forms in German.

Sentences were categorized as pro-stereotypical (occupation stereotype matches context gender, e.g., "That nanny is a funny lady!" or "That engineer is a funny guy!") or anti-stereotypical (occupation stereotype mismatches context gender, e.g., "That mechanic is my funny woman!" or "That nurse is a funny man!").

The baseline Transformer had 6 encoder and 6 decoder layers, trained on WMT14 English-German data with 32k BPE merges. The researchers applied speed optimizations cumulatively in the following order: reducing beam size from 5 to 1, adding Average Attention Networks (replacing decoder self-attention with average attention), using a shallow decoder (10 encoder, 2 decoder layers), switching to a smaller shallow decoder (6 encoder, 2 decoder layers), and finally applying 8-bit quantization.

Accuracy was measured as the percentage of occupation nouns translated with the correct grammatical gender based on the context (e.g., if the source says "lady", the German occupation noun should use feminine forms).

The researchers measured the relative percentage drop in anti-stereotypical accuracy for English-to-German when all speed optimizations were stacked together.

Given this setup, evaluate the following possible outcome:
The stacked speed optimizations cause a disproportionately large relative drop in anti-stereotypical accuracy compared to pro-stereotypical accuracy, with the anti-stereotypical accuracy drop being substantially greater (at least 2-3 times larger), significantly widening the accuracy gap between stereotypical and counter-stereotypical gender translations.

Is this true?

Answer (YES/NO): YES